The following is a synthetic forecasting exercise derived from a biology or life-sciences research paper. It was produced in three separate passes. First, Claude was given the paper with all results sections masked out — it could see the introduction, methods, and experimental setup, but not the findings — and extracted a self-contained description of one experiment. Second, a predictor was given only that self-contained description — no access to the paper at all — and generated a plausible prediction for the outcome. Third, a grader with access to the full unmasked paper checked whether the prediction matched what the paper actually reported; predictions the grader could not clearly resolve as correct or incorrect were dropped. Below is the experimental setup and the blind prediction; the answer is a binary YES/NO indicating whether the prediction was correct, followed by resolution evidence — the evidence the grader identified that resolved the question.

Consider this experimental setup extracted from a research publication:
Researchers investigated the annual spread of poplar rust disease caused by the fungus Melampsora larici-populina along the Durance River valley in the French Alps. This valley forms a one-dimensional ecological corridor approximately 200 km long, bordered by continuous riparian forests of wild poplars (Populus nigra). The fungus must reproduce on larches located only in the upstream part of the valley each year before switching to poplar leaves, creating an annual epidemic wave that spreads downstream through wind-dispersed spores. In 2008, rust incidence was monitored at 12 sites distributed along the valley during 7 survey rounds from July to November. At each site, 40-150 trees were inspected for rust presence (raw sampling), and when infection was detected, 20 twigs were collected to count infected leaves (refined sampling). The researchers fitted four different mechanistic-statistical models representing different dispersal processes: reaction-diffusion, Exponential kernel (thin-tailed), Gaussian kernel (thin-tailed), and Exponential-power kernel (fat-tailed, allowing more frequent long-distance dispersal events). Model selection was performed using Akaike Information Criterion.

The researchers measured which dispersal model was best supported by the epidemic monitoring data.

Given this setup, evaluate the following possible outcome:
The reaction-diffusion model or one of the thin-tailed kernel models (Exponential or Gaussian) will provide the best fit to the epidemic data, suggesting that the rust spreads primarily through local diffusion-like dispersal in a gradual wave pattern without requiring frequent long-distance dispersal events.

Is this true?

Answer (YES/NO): NO